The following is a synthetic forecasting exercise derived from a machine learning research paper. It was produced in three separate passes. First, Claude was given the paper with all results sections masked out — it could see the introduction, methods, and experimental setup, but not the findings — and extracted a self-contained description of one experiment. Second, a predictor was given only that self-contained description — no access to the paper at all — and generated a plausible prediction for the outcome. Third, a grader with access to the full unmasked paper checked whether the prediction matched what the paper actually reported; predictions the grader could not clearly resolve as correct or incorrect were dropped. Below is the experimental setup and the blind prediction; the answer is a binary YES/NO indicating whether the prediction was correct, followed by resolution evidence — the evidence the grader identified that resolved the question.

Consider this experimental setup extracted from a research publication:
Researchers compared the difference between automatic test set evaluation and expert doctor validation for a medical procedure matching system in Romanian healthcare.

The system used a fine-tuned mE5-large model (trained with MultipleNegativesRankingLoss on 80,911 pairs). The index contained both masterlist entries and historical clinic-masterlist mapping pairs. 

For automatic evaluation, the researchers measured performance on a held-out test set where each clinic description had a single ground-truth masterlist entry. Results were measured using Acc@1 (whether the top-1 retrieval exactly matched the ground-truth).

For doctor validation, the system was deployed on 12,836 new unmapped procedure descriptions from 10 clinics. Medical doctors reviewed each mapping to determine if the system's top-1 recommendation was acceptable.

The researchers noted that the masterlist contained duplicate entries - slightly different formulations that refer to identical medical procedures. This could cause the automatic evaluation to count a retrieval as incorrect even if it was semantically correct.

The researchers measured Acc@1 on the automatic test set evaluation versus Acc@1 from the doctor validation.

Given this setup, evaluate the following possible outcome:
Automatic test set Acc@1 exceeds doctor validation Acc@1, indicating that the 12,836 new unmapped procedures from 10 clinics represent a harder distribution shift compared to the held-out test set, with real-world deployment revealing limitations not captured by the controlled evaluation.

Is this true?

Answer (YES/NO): NO